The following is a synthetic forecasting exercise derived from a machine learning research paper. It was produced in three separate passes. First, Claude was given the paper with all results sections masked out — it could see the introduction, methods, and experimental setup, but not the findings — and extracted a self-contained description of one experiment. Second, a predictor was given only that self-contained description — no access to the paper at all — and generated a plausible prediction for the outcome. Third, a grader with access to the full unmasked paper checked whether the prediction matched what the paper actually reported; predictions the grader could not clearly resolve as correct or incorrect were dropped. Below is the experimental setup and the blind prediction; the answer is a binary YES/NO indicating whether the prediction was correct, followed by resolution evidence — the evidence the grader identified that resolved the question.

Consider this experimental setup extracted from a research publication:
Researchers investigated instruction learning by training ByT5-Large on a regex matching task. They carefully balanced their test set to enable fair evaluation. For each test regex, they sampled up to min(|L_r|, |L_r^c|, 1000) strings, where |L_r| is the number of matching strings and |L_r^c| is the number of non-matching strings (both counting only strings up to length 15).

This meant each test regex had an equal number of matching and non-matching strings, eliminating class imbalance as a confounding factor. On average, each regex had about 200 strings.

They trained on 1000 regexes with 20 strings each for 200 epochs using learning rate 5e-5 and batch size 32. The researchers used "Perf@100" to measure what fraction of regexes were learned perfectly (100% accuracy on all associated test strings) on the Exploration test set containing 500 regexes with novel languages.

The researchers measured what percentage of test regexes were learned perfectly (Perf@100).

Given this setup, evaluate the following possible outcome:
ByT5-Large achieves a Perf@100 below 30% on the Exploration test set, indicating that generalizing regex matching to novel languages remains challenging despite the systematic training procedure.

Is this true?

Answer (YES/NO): NO